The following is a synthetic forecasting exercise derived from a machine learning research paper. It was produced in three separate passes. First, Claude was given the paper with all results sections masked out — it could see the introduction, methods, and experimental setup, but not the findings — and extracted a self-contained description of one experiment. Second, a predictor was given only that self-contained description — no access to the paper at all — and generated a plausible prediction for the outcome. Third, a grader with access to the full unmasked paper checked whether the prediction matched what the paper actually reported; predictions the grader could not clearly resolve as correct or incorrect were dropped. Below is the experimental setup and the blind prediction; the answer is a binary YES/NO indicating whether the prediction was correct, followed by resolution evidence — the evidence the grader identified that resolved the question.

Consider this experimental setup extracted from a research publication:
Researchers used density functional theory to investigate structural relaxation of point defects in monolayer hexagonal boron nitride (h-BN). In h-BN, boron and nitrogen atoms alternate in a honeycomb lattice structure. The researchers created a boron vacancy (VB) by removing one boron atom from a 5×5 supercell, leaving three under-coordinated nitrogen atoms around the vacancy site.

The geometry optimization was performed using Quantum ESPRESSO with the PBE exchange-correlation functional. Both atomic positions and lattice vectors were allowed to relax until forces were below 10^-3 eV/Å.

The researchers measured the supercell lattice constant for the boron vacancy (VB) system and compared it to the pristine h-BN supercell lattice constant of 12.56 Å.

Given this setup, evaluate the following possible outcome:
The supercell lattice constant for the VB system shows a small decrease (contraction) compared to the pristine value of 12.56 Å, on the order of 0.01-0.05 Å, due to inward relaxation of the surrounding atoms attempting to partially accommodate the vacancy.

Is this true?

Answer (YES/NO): NO